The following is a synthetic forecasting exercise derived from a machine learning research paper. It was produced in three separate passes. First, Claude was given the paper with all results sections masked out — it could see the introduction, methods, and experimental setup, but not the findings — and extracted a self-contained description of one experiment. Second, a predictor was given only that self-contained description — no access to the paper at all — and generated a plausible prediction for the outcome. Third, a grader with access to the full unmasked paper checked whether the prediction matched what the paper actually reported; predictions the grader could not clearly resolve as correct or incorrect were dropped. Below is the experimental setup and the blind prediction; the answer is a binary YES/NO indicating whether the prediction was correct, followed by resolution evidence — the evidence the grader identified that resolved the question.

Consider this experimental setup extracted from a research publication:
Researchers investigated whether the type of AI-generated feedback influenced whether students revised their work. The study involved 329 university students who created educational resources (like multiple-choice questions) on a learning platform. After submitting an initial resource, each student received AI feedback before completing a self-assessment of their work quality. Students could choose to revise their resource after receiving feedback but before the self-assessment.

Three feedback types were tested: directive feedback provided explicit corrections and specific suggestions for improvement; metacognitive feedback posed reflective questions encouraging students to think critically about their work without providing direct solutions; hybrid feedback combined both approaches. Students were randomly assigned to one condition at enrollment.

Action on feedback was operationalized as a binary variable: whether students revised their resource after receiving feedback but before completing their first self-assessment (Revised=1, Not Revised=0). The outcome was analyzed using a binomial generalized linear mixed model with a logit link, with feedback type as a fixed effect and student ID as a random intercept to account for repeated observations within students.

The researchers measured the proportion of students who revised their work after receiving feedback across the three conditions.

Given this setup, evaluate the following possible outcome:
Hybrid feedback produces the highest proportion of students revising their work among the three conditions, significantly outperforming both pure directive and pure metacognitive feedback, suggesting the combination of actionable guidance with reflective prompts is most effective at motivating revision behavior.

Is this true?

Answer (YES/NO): NO